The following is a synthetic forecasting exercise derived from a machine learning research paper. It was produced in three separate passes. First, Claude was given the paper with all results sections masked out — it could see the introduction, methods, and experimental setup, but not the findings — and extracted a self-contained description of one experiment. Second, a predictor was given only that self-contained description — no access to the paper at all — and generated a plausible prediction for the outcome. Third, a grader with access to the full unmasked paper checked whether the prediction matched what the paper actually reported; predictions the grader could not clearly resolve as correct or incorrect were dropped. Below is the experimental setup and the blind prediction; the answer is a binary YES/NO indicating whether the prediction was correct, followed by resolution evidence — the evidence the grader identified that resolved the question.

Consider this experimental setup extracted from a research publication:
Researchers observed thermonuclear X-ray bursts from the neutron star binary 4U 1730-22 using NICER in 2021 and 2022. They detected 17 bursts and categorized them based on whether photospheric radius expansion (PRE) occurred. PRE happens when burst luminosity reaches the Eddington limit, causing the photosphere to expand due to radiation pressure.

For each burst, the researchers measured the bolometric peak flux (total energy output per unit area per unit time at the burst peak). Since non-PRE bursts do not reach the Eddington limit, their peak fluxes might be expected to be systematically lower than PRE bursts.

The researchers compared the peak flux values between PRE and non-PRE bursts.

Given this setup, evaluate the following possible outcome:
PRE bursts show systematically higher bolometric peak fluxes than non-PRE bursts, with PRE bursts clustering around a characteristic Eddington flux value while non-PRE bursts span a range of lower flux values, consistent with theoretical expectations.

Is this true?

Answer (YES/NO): NO